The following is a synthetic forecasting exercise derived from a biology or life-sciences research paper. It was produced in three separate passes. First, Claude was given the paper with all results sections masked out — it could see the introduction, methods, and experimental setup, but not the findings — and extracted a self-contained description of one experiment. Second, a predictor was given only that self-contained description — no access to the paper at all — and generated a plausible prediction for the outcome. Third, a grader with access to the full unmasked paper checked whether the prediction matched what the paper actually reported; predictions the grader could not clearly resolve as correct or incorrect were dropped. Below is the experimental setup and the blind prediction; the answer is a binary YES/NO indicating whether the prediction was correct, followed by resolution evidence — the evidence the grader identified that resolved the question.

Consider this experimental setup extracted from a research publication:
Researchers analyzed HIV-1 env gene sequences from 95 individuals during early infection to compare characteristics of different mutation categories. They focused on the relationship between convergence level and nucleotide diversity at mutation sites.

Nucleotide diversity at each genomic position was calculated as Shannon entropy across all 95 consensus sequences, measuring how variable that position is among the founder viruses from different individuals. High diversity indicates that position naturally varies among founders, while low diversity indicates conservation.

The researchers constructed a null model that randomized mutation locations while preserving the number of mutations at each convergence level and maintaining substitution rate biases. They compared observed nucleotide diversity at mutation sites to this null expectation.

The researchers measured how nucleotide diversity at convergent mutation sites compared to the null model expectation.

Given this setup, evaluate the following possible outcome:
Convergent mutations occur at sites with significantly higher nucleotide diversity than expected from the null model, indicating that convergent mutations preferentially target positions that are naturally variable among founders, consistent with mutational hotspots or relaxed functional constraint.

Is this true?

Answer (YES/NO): NO